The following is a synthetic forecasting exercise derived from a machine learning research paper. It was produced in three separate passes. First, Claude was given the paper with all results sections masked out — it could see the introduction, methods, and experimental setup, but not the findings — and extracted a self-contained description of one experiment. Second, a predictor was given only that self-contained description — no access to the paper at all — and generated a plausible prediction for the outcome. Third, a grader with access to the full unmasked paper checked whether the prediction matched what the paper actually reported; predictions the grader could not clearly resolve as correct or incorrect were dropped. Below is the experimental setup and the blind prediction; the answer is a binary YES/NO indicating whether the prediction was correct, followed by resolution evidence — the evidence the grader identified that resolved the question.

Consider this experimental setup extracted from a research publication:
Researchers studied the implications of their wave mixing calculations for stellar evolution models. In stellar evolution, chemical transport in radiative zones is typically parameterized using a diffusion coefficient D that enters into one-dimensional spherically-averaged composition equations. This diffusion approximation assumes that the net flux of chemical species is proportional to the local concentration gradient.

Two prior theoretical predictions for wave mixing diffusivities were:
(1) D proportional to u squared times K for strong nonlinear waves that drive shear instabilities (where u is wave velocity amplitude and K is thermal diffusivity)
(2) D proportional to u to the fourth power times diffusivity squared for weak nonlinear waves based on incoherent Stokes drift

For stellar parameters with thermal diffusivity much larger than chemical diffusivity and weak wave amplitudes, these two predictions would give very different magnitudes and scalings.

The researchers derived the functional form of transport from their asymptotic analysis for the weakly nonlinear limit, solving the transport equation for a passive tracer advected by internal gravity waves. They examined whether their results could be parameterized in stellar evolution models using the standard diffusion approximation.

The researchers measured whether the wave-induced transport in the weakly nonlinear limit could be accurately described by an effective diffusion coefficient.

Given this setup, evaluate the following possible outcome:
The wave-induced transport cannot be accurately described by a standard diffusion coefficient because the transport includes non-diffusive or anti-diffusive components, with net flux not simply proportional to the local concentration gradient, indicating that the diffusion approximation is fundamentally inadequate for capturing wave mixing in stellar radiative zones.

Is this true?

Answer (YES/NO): NO